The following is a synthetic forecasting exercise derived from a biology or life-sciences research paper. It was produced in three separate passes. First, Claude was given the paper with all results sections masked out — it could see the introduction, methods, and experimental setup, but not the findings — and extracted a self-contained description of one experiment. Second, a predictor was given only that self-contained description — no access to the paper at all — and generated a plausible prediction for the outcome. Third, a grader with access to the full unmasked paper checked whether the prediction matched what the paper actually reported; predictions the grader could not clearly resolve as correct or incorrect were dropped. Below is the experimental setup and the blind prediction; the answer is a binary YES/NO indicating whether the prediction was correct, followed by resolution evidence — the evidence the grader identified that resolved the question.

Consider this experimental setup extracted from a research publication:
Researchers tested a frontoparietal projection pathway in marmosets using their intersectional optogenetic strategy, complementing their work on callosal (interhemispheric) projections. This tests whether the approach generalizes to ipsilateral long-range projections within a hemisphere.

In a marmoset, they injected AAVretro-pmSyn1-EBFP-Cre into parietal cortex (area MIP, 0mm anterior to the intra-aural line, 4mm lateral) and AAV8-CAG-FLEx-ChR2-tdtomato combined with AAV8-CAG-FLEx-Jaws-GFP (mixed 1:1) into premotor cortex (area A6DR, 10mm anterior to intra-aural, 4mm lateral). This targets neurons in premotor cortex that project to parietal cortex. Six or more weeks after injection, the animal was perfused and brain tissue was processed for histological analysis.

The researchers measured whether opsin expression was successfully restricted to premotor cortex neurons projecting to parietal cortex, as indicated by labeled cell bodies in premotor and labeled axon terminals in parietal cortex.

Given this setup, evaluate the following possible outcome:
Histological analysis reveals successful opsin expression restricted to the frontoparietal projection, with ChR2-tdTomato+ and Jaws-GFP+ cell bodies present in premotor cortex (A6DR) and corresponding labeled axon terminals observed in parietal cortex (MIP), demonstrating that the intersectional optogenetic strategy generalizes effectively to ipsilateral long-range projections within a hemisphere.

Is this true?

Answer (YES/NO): YES